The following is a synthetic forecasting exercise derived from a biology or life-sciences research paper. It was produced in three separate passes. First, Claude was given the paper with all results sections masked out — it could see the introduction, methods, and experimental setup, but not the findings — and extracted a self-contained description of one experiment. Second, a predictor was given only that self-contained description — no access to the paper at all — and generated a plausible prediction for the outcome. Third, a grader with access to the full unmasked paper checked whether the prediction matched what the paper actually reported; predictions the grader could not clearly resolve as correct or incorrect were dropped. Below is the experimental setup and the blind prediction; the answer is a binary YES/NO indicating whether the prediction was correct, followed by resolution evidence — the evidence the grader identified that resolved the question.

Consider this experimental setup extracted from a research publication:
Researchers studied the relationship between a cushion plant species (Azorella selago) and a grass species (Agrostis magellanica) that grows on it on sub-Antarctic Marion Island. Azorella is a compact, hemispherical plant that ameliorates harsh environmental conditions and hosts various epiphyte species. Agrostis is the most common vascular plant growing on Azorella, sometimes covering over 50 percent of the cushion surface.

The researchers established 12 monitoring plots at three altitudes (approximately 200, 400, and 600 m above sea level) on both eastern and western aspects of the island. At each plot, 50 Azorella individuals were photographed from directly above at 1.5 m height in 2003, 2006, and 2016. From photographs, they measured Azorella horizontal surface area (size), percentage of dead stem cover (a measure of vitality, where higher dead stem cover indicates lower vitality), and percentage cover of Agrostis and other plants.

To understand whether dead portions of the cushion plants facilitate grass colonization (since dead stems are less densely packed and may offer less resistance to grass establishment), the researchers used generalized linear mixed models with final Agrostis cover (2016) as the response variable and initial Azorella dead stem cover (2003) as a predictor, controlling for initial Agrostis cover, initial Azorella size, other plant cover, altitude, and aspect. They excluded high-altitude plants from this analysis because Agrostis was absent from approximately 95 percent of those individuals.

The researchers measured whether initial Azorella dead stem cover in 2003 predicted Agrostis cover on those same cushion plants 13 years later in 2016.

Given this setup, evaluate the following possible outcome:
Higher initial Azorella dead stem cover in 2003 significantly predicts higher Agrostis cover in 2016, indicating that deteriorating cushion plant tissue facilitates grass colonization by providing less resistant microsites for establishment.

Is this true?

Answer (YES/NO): NO